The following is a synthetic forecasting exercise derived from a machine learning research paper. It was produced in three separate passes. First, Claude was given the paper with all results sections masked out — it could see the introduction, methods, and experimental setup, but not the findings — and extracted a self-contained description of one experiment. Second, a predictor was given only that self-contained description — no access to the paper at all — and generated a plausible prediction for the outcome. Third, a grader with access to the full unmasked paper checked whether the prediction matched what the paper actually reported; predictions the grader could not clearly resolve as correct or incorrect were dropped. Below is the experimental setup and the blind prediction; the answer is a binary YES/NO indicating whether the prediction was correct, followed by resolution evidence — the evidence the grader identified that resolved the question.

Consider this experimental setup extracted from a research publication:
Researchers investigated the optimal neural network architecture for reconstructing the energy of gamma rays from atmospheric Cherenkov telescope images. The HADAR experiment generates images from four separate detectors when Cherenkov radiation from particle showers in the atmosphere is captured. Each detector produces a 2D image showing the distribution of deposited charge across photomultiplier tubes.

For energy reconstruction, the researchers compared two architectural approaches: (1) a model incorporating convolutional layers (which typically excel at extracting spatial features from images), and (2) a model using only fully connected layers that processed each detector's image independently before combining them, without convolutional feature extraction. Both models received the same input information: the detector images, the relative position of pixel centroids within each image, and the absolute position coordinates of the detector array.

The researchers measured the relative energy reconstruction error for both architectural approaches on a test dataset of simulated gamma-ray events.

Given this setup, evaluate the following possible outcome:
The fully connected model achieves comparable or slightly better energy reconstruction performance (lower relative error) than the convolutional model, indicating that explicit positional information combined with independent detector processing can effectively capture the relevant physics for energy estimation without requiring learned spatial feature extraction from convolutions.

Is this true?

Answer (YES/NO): YES